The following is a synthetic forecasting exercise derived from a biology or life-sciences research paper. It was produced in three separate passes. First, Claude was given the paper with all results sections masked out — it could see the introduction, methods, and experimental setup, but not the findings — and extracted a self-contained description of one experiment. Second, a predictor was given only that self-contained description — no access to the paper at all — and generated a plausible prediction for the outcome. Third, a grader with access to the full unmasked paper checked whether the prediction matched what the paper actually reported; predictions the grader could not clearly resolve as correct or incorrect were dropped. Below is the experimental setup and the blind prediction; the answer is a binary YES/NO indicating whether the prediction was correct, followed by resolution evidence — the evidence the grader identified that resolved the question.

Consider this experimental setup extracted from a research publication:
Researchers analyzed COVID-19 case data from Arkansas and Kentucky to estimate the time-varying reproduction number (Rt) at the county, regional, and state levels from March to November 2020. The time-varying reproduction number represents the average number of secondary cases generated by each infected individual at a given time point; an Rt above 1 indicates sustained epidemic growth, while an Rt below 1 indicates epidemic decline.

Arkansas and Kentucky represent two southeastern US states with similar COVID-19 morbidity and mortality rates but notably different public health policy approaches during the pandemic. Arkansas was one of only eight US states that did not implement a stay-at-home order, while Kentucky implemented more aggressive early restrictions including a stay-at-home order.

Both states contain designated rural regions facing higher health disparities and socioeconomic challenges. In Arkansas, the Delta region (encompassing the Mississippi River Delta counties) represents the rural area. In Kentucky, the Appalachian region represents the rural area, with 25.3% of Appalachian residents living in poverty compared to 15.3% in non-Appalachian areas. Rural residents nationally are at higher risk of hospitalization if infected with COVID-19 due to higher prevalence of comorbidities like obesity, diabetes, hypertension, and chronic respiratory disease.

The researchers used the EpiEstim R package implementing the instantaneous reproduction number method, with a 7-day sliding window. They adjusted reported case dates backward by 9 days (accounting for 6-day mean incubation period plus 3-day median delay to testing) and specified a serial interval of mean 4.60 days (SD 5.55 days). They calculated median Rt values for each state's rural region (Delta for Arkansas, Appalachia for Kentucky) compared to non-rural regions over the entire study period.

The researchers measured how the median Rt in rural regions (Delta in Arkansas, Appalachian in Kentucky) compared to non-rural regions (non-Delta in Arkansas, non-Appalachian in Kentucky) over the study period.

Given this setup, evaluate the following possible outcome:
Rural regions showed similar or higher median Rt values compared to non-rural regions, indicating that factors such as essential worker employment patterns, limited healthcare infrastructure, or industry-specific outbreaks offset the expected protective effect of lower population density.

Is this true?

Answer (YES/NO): NO